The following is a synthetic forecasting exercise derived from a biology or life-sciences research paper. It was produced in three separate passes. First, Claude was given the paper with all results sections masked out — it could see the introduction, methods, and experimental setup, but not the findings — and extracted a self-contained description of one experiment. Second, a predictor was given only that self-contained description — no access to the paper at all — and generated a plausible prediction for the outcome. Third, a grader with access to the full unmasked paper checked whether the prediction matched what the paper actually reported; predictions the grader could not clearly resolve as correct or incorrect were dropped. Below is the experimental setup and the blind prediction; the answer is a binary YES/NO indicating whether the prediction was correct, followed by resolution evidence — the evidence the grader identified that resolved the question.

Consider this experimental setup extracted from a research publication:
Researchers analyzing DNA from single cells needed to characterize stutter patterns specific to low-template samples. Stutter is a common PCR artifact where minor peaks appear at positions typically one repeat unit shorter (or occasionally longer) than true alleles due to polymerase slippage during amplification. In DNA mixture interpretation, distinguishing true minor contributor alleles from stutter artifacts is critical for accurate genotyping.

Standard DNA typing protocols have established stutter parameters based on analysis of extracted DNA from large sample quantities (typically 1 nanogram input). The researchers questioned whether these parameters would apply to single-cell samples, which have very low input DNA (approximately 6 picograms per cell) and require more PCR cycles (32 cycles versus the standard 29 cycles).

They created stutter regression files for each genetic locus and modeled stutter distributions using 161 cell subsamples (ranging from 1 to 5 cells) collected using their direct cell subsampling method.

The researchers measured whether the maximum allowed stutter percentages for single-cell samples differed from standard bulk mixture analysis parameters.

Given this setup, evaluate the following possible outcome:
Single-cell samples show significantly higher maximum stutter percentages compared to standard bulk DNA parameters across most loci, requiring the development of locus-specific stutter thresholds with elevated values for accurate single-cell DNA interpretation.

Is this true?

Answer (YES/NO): YES